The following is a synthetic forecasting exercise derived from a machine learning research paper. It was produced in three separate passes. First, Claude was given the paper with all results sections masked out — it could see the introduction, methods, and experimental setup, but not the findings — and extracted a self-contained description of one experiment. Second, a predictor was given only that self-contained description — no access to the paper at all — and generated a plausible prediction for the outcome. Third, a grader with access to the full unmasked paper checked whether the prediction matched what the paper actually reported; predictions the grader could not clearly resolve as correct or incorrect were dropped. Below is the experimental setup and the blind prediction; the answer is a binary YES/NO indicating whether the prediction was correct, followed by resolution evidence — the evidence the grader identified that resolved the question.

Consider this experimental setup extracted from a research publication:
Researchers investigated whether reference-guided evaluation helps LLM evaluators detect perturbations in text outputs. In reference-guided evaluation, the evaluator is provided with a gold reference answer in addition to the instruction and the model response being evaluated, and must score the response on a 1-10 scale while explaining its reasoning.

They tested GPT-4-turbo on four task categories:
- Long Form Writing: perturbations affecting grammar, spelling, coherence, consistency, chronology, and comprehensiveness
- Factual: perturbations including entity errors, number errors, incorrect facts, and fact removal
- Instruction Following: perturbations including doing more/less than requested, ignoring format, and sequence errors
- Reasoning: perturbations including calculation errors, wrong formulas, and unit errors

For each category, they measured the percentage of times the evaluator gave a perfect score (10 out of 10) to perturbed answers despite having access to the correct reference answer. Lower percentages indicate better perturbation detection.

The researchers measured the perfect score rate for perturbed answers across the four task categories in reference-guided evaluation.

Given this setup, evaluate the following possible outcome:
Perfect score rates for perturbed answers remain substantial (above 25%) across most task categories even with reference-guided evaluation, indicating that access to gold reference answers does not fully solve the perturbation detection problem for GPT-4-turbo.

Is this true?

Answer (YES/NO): NO